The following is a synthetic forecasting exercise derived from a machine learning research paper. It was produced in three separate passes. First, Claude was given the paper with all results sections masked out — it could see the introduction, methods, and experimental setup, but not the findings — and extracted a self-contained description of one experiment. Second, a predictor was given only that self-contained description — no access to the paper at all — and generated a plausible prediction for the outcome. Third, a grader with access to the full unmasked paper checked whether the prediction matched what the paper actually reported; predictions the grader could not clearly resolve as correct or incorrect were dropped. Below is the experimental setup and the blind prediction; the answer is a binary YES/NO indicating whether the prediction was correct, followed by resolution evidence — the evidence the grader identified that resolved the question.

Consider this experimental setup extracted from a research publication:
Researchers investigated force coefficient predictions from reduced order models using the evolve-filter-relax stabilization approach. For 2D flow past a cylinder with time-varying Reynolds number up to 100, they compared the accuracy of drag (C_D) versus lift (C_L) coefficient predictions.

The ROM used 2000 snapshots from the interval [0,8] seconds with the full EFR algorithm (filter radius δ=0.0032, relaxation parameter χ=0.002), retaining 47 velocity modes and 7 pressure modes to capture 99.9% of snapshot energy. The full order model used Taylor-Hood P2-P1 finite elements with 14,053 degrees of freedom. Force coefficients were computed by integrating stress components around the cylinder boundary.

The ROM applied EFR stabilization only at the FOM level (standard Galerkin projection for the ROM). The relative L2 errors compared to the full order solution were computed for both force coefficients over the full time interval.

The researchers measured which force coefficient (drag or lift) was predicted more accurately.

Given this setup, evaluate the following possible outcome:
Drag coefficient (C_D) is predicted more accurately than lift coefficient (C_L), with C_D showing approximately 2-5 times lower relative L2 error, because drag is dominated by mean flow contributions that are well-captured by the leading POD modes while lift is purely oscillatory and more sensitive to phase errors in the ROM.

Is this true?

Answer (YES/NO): NO